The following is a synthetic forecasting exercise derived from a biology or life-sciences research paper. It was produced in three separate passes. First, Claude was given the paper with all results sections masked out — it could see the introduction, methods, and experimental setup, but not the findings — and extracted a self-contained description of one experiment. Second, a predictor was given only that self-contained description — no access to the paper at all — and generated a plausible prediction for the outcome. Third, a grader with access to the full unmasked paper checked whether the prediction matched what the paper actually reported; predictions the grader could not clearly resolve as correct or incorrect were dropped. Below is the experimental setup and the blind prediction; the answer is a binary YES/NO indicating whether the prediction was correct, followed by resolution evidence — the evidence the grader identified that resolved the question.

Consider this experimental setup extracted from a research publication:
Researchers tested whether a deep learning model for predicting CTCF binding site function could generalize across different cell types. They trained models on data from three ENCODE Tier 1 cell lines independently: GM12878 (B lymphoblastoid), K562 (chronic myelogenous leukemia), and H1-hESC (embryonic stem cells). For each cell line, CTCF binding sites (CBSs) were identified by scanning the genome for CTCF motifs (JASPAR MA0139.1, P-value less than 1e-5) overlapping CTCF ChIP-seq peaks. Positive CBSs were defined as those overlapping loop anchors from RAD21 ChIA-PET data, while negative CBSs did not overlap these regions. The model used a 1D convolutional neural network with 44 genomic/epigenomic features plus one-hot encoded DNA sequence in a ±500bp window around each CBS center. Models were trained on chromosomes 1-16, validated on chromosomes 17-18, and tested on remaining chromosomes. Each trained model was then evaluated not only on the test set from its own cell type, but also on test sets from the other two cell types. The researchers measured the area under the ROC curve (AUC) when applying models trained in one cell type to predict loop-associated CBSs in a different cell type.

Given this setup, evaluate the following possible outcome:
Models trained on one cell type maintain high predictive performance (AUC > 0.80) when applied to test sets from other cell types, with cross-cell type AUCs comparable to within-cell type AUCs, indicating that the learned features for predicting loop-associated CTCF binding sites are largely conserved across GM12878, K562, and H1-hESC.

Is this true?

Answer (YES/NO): YES